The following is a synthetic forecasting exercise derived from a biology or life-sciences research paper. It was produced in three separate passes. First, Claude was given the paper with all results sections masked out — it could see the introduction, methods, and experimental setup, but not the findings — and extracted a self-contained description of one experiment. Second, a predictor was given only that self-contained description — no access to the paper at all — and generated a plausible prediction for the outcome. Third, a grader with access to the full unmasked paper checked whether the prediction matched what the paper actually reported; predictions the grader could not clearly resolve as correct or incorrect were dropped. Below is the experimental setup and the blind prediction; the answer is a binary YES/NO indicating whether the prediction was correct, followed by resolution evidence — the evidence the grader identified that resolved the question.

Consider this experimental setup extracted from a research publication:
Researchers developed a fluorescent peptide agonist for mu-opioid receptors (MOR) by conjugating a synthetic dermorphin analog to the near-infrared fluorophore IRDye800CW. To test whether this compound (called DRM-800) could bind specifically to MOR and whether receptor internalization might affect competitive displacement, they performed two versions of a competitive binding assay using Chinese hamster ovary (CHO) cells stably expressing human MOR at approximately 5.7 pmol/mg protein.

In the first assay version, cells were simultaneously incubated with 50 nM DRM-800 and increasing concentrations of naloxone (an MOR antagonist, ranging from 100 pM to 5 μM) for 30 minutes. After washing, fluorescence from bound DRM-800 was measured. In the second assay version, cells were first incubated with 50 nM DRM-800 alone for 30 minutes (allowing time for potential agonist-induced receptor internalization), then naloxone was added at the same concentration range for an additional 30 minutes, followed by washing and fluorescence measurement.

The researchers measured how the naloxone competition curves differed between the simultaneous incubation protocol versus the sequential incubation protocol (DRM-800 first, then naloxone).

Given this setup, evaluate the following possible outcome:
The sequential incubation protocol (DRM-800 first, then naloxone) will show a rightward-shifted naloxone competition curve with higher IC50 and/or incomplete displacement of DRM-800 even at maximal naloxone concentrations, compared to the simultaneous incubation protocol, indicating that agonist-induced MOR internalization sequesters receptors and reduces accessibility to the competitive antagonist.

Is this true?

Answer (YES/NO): NO